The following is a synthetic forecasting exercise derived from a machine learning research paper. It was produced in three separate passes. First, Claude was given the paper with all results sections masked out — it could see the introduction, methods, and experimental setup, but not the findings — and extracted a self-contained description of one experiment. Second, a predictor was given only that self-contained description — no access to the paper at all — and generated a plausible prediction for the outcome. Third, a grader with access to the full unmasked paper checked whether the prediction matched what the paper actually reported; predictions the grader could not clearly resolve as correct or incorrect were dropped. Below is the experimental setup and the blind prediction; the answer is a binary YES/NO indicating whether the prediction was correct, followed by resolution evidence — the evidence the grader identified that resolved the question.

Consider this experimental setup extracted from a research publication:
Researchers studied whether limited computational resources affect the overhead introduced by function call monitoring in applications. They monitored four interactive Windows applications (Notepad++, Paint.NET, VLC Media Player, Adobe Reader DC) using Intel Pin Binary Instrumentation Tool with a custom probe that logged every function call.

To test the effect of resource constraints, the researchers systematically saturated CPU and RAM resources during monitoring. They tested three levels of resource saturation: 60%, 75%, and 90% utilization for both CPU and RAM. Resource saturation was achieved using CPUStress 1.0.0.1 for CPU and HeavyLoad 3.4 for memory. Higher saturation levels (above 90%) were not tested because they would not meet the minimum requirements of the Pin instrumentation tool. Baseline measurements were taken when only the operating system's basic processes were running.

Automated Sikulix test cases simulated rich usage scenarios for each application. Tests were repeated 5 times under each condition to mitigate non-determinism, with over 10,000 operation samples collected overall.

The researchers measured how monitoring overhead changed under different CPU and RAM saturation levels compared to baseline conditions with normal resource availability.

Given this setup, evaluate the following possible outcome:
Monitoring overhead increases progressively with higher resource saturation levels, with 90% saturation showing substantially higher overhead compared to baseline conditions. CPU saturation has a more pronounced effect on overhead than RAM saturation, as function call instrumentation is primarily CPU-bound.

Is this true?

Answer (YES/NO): NO